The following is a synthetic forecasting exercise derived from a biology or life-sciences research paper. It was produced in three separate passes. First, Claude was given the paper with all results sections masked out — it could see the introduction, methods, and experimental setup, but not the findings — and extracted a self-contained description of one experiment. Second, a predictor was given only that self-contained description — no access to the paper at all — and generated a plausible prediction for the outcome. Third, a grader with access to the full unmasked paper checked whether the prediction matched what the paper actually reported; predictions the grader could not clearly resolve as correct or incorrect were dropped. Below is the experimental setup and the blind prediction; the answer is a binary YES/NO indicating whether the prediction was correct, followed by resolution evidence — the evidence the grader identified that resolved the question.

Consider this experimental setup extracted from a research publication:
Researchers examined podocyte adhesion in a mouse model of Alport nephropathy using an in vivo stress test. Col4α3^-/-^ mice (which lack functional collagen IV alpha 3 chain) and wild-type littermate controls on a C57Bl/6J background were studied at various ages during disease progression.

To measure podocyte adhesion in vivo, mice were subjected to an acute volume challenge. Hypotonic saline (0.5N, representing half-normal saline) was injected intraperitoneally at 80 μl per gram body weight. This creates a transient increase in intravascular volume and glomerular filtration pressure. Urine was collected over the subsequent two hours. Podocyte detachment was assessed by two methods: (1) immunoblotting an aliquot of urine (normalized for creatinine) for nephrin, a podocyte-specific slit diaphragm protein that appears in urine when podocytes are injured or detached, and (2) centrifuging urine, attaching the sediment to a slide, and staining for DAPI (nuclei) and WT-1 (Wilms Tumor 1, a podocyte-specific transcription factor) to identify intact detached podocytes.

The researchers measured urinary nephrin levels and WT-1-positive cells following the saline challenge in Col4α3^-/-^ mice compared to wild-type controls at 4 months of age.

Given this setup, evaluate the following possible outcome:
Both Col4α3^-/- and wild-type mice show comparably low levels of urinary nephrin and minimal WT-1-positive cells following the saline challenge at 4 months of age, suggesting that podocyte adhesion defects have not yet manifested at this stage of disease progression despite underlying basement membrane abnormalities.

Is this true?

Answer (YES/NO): NO